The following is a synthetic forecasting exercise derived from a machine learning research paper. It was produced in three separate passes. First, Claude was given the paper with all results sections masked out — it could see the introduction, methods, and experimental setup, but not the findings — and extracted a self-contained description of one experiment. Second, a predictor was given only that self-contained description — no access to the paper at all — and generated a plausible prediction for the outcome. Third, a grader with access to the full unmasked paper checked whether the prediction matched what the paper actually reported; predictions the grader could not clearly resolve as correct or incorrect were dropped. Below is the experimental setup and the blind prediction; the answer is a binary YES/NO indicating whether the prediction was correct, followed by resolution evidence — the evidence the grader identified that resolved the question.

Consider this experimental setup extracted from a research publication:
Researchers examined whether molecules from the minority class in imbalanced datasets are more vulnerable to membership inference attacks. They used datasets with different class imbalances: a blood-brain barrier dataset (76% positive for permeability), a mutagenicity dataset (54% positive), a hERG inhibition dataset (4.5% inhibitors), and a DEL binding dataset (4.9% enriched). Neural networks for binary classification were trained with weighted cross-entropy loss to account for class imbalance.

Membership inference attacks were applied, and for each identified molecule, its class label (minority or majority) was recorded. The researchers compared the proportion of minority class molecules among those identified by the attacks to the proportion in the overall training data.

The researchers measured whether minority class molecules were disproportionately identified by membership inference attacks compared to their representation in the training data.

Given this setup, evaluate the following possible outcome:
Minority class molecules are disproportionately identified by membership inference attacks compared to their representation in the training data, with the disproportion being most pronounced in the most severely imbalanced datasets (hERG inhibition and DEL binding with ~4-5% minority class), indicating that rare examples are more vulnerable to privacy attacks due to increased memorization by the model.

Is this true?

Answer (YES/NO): NO